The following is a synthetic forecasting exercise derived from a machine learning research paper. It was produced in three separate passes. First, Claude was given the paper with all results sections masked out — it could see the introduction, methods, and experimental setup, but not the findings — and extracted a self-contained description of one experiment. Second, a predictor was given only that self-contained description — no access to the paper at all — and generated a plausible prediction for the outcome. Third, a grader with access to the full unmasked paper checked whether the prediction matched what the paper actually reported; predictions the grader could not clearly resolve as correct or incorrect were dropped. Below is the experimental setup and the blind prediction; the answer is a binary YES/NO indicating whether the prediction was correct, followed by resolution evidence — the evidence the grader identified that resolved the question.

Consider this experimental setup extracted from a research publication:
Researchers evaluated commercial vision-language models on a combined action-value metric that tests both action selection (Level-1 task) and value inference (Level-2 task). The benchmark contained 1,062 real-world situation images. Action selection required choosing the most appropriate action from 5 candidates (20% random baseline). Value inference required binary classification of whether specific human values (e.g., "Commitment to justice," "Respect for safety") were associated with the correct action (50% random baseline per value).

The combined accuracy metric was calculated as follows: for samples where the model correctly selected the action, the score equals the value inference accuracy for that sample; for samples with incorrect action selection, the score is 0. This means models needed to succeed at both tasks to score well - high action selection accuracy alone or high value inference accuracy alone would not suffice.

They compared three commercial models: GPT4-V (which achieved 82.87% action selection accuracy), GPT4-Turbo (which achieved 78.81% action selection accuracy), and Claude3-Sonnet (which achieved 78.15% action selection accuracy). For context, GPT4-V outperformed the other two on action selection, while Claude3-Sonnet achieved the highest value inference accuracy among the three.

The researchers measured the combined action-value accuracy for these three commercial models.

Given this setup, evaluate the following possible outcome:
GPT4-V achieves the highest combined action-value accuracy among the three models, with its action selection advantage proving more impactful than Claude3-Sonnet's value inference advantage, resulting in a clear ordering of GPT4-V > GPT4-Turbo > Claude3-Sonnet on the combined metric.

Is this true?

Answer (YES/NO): NO